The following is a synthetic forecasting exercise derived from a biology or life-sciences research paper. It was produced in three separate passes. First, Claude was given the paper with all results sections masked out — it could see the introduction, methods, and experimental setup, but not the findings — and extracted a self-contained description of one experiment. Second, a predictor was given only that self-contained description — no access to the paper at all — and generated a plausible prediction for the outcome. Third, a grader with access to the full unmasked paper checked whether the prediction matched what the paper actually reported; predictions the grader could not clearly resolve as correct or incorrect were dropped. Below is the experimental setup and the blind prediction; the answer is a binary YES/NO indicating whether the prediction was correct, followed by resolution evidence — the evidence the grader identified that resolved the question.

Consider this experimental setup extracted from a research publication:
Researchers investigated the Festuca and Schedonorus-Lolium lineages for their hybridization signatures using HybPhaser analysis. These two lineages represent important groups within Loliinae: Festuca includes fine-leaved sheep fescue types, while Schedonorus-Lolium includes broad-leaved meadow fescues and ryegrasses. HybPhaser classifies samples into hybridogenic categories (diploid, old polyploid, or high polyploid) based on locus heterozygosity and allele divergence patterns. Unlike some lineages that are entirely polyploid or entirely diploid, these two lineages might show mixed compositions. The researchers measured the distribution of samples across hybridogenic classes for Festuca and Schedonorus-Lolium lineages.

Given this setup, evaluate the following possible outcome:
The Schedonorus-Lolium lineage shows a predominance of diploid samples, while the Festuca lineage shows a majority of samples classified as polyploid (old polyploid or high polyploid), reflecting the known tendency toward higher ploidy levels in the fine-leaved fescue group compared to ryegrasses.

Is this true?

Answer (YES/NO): NO